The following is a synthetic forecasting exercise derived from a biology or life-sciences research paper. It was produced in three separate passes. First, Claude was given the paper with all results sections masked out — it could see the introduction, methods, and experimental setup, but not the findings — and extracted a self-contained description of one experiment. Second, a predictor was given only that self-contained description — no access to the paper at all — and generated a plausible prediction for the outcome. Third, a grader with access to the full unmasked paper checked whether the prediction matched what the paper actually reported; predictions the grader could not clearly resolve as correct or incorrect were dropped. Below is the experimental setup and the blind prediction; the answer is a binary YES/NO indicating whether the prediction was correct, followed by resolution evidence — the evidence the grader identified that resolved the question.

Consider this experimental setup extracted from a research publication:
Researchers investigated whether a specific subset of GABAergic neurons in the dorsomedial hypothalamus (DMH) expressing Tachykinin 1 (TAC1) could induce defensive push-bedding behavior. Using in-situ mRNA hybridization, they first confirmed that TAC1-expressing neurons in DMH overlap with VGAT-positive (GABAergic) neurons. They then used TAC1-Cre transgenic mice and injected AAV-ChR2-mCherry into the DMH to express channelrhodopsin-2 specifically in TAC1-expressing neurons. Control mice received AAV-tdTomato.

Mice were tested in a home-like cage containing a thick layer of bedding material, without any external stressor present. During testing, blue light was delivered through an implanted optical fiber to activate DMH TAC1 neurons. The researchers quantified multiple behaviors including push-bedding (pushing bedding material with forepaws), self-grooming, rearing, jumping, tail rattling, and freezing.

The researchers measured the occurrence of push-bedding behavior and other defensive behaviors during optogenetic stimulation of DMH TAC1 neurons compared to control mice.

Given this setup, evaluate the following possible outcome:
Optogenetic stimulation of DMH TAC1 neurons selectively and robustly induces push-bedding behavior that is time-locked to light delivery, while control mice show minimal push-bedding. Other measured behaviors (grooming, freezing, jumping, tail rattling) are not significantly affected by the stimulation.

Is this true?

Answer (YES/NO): YES